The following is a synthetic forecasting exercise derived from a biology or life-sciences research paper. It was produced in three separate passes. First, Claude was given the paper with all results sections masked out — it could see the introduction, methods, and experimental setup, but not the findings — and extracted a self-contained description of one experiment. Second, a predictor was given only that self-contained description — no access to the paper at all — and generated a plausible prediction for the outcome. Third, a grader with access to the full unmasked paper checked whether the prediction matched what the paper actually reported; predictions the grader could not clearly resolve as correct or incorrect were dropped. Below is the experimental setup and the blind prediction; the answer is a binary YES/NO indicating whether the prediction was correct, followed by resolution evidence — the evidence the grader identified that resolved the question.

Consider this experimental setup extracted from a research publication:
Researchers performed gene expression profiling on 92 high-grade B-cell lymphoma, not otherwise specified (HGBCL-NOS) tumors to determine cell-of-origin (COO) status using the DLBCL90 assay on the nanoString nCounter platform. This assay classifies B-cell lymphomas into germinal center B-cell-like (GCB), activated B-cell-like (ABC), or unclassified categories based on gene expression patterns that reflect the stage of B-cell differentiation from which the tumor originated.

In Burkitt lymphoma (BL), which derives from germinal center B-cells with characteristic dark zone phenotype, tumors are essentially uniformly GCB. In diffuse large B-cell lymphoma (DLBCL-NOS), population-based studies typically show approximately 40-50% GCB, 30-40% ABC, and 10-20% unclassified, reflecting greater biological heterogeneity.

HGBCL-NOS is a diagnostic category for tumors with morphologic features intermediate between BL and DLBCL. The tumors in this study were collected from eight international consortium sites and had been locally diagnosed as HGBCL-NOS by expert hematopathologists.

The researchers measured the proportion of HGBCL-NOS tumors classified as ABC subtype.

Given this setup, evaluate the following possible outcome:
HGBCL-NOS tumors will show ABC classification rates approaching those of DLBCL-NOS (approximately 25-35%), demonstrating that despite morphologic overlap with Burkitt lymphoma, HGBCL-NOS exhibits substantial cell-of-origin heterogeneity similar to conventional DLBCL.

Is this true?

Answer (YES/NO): YES